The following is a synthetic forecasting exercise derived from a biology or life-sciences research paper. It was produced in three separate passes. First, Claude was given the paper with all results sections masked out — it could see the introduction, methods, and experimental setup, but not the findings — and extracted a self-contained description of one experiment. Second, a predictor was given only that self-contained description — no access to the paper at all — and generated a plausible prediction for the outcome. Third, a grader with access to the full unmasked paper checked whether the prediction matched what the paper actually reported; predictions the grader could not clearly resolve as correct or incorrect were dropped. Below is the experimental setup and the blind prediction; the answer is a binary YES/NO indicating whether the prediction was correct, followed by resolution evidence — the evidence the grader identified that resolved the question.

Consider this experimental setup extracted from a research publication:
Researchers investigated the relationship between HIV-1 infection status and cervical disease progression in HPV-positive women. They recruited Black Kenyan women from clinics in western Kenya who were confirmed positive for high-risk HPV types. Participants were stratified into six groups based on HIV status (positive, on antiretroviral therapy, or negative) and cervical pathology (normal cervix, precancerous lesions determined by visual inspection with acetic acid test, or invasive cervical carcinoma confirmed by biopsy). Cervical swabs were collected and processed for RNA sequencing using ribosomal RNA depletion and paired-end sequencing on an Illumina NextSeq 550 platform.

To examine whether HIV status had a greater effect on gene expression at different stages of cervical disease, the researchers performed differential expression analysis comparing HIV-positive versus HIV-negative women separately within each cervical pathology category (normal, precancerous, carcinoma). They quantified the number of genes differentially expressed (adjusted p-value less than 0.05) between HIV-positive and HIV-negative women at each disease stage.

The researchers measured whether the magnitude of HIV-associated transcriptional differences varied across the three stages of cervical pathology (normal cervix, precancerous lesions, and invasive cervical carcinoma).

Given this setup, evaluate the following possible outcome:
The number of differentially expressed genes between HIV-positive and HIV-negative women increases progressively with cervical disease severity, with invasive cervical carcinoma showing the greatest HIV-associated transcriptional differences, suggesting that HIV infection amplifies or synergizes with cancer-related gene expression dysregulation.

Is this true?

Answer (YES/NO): NO